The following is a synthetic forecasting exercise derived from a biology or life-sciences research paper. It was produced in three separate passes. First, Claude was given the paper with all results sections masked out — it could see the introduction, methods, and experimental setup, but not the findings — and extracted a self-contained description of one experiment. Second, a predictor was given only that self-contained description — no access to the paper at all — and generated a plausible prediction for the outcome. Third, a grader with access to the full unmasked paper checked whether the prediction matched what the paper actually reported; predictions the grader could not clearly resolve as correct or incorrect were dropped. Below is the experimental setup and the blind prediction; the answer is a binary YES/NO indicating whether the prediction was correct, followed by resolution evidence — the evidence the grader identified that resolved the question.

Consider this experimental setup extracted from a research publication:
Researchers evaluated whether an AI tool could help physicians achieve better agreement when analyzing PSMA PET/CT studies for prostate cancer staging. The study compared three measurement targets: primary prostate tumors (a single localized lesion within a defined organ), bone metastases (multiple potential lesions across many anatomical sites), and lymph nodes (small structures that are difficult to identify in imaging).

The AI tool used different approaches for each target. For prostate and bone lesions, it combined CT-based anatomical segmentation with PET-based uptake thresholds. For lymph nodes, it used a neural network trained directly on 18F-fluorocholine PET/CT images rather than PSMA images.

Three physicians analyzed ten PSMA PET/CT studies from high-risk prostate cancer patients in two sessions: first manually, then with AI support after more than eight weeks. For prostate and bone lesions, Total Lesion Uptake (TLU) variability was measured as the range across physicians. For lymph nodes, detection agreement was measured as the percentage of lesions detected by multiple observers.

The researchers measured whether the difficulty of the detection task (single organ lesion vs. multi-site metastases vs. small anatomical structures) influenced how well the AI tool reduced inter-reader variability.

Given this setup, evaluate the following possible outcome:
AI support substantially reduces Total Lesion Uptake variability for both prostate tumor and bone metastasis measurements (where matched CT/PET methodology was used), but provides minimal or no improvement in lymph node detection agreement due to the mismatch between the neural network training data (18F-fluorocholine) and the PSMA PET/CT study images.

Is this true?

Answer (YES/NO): YES